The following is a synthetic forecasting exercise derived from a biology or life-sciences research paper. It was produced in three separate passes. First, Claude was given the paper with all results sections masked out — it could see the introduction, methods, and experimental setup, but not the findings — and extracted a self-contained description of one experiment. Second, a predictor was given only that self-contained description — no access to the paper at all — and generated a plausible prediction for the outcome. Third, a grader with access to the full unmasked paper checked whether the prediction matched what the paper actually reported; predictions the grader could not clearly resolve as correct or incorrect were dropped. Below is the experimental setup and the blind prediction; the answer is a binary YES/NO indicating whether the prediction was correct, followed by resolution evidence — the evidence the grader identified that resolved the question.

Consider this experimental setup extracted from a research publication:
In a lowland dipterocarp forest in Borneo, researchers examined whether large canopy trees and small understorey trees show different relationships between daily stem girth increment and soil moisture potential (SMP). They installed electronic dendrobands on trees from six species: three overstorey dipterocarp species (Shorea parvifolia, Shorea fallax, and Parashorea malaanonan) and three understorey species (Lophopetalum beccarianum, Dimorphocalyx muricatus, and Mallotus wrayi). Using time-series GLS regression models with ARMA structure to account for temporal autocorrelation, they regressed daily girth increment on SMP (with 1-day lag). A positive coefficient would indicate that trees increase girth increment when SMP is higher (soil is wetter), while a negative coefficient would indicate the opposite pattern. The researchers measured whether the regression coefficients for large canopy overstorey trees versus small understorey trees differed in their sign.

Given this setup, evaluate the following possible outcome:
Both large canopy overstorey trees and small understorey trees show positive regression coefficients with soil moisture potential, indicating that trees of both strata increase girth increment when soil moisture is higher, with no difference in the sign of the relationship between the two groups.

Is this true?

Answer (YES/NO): NO